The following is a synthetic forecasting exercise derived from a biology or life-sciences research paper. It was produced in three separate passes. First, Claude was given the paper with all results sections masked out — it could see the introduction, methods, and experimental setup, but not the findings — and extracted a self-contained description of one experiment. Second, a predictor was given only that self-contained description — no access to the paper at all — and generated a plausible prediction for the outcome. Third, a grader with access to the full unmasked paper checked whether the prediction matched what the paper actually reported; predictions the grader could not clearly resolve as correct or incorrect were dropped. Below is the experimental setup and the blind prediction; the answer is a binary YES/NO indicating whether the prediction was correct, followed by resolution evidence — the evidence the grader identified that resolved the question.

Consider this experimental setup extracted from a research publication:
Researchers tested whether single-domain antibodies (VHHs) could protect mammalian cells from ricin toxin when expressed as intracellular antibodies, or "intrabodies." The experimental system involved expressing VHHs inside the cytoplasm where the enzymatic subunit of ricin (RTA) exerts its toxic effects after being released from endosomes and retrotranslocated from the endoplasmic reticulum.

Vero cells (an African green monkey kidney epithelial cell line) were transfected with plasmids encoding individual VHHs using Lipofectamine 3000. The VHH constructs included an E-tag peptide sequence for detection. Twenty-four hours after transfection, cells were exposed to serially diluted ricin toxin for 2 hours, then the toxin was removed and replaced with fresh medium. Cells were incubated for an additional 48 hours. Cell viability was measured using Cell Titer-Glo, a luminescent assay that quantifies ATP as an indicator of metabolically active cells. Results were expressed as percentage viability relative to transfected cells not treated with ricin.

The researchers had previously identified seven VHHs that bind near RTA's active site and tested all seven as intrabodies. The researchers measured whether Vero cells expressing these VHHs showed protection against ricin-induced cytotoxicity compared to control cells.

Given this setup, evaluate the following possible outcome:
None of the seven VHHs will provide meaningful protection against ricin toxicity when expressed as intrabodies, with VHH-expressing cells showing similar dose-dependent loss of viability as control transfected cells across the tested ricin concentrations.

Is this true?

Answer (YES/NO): NO